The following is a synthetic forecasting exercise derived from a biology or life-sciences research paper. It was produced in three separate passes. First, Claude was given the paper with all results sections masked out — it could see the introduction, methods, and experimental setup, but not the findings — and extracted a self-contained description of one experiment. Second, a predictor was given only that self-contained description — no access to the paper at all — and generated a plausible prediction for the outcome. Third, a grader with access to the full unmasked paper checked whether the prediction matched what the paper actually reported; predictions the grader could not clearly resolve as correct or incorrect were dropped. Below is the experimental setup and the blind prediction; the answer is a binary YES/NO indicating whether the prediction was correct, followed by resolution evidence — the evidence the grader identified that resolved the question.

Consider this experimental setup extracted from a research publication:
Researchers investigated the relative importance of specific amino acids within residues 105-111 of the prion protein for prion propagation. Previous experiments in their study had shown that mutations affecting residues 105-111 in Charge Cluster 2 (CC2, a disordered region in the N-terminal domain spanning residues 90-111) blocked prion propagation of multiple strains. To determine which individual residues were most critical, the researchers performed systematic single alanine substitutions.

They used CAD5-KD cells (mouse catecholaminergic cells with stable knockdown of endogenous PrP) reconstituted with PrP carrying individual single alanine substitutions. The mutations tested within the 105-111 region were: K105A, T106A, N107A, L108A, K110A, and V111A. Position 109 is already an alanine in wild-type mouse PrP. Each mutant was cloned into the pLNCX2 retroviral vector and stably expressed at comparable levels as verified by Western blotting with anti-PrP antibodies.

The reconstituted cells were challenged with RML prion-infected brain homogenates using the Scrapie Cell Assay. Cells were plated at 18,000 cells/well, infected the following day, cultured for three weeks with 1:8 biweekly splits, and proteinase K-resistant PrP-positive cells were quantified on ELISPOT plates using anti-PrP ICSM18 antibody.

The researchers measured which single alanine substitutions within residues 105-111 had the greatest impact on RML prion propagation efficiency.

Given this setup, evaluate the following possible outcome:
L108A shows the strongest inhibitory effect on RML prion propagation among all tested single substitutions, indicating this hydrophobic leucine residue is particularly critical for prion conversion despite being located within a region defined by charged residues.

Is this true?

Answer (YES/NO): NO